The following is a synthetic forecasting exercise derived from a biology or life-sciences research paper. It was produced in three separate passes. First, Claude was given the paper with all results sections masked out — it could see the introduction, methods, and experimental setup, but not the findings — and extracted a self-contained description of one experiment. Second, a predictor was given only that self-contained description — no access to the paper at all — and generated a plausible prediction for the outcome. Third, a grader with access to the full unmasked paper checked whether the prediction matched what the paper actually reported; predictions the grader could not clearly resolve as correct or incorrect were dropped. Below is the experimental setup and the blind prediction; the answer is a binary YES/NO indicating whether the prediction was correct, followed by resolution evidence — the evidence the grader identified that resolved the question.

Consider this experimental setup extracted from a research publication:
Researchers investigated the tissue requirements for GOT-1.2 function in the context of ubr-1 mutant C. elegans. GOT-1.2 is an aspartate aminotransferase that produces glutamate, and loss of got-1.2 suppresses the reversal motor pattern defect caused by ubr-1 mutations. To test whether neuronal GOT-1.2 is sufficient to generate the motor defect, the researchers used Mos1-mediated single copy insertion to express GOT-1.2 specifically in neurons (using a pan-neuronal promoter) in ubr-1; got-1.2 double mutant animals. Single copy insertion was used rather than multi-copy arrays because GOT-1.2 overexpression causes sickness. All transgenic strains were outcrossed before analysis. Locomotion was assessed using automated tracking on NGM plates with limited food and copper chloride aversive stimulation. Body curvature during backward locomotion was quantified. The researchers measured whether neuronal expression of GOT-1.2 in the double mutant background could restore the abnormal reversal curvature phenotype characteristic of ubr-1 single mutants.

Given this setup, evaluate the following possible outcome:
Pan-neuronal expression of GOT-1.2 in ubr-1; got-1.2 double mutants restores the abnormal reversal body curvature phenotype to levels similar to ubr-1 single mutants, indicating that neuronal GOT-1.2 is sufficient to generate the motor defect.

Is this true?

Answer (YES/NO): YES